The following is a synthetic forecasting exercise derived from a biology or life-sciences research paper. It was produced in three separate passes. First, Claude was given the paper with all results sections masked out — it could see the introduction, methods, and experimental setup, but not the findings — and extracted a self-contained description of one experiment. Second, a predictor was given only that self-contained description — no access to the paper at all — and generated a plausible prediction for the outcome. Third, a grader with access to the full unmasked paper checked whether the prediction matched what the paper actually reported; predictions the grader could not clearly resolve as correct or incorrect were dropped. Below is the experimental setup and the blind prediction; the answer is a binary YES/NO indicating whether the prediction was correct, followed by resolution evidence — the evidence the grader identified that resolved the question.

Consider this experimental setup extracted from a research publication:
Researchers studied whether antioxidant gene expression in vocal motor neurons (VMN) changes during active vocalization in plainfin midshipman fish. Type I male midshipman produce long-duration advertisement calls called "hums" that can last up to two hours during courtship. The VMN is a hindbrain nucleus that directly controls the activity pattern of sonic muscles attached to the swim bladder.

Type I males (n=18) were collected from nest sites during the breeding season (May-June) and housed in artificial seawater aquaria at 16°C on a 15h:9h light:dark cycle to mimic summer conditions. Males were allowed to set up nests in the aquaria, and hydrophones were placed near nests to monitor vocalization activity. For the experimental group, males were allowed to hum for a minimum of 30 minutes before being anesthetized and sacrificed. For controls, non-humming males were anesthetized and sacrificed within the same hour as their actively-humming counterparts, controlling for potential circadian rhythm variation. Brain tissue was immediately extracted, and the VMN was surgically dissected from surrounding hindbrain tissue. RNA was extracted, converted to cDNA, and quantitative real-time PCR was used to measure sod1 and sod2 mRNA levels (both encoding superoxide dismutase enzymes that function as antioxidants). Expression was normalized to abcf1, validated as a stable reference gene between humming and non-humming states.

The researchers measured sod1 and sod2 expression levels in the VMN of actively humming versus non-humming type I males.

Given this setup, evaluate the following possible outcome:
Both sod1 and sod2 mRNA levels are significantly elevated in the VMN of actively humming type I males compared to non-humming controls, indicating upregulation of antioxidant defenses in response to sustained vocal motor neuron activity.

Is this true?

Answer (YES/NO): NO